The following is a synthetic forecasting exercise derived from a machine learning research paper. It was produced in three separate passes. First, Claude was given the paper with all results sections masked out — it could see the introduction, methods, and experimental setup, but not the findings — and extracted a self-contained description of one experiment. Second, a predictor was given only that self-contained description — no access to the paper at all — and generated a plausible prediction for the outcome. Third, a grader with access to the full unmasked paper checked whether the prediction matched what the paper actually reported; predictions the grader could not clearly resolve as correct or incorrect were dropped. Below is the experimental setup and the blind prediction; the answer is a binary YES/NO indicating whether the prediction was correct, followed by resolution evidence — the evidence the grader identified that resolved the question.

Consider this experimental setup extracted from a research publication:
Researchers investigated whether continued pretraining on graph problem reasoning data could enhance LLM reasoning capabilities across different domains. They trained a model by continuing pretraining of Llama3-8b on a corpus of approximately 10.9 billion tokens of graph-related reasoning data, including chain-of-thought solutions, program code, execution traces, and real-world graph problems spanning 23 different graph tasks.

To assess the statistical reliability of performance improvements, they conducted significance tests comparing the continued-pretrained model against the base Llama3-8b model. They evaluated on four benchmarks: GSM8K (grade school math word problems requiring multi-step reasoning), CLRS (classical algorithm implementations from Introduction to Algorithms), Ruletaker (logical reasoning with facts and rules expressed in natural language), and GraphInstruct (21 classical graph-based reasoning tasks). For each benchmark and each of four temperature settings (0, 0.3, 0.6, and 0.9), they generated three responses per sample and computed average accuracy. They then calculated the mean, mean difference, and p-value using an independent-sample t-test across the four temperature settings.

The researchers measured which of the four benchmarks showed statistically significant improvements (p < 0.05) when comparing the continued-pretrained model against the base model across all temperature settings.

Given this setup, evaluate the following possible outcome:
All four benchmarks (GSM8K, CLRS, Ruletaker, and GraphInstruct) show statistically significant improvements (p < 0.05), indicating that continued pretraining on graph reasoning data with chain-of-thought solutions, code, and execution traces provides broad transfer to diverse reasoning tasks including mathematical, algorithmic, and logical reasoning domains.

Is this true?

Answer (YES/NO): NO